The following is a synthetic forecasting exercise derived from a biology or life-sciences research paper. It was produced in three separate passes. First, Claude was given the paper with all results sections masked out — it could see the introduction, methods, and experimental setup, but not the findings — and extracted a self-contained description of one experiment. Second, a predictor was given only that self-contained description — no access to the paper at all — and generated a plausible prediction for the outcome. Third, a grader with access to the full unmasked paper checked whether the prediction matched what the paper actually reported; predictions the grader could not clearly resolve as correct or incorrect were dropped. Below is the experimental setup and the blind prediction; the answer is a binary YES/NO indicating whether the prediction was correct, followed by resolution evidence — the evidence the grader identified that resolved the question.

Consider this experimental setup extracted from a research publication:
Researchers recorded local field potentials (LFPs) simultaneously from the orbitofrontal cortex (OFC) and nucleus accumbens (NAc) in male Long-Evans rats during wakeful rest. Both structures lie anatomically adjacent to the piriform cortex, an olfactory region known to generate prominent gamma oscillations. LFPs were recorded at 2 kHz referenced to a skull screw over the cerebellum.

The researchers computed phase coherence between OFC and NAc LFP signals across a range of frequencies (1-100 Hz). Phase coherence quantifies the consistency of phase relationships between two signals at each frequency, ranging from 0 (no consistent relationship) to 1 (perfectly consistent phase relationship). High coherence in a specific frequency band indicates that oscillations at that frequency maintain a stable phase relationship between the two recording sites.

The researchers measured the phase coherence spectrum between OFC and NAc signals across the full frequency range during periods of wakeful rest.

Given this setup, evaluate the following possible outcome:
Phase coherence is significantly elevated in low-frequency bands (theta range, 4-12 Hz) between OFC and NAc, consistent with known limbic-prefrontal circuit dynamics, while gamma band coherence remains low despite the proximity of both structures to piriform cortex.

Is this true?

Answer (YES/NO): NO